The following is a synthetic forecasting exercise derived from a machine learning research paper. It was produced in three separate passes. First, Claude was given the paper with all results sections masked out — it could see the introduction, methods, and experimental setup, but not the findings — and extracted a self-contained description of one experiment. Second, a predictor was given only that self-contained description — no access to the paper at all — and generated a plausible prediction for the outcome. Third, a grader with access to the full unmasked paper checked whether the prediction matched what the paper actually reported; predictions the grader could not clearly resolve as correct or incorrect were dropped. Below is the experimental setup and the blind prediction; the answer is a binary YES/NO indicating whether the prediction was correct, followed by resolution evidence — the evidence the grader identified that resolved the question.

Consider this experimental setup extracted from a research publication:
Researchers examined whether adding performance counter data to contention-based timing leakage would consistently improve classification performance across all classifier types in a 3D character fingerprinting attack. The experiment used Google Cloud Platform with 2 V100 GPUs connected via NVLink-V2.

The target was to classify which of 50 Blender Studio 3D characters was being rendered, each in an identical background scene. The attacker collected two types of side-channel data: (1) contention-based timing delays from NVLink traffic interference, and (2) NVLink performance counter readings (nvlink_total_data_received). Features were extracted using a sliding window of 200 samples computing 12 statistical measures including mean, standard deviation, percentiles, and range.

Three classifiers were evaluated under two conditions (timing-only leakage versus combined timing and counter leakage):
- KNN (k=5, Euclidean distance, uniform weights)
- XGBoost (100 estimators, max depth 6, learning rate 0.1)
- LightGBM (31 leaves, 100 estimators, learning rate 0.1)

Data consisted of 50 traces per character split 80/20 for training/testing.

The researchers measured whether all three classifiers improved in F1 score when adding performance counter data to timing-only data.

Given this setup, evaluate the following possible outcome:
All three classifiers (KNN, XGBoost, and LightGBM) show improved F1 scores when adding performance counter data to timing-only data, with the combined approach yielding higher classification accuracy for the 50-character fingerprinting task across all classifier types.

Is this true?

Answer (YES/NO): NO